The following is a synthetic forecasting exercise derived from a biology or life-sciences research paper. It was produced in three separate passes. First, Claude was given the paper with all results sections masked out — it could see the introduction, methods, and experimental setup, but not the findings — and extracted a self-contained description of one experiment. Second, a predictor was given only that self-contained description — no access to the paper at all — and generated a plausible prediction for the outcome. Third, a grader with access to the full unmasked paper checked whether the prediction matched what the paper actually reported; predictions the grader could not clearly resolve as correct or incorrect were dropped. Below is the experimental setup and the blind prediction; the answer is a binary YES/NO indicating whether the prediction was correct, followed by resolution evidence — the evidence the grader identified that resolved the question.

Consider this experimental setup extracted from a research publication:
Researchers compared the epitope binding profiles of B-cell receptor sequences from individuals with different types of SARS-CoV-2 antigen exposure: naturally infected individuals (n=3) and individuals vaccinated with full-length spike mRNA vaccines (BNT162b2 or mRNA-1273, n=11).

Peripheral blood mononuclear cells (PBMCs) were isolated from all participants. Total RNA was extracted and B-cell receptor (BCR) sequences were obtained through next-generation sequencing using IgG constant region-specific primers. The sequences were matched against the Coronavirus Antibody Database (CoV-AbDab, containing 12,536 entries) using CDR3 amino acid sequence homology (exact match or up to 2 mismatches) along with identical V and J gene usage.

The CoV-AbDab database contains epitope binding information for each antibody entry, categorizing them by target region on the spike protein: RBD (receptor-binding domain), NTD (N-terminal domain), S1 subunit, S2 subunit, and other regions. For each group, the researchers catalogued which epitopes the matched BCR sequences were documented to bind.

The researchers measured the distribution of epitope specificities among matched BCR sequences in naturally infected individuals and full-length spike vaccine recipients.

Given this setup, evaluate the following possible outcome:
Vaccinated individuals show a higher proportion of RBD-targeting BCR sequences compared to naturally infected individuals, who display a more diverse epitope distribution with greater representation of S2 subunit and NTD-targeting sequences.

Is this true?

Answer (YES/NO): NO